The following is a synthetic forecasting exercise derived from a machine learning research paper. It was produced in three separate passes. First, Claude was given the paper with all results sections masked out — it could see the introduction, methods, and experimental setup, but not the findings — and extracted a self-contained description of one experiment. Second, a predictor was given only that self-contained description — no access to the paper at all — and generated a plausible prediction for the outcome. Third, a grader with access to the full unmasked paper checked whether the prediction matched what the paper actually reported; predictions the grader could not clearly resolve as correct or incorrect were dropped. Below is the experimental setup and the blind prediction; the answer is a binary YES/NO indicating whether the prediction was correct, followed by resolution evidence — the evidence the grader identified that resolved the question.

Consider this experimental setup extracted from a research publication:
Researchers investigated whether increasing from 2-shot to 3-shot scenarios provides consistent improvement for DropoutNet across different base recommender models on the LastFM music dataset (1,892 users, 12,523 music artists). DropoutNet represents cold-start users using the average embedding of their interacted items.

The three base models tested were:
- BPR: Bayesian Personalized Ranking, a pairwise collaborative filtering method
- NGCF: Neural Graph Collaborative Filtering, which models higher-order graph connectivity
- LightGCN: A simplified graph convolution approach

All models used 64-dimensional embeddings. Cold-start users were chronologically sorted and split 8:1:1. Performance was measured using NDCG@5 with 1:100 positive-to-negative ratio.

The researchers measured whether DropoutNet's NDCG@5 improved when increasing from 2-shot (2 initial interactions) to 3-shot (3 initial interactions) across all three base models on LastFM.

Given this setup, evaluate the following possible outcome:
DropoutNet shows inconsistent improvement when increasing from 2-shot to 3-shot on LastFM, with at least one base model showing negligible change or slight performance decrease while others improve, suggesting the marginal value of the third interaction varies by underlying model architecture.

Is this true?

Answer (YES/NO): YES